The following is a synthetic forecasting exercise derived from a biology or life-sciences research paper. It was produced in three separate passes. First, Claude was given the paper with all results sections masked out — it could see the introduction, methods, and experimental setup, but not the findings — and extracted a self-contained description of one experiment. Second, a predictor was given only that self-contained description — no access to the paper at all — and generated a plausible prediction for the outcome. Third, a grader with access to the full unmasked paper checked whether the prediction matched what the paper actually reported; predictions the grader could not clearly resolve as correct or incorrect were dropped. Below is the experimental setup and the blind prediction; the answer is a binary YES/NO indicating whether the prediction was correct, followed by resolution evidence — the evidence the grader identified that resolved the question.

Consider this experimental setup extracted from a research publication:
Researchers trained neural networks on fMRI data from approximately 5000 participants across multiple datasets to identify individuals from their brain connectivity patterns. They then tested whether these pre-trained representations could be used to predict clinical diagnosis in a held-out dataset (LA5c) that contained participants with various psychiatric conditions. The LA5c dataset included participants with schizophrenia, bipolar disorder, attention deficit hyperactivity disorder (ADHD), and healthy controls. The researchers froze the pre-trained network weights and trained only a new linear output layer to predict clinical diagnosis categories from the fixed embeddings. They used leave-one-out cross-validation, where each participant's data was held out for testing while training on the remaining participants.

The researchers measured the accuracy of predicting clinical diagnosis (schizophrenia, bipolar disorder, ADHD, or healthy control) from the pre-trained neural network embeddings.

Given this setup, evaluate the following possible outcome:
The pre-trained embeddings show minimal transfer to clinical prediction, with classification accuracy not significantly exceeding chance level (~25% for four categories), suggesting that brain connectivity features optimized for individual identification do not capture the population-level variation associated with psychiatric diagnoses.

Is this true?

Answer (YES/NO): NO